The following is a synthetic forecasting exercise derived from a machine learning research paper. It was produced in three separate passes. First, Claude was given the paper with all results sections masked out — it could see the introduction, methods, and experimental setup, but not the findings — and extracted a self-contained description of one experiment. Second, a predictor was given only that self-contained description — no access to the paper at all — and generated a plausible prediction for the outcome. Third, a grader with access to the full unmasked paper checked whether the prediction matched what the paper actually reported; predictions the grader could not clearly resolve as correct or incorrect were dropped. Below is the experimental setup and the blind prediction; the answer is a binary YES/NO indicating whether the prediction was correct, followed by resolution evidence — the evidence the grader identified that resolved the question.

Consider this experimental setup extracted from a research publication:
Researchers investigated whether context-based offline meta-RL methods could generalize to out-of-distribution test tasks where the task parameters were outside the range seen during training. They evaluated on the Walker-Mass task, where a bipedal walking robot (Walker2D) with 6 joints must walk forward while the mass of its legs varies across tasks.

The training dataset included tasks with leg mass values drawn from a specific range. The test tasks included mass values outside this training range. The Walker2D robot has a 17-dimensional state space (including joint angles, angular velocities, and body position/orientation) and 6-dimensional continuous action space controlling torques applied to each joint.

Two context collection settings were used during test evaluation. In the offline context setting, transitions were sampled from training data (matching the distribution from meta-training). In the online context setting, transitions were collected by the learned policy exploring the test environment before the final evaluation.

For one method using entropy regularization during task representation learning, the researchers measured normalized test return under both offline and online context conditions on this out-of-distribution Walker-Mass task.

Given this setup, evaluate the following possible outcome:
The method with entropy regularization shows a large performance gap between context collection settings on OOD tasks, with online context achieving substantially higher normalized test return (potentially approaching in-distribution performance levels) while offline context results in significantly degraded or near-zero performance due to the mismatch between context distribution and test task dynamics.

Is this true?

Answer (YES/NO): NO